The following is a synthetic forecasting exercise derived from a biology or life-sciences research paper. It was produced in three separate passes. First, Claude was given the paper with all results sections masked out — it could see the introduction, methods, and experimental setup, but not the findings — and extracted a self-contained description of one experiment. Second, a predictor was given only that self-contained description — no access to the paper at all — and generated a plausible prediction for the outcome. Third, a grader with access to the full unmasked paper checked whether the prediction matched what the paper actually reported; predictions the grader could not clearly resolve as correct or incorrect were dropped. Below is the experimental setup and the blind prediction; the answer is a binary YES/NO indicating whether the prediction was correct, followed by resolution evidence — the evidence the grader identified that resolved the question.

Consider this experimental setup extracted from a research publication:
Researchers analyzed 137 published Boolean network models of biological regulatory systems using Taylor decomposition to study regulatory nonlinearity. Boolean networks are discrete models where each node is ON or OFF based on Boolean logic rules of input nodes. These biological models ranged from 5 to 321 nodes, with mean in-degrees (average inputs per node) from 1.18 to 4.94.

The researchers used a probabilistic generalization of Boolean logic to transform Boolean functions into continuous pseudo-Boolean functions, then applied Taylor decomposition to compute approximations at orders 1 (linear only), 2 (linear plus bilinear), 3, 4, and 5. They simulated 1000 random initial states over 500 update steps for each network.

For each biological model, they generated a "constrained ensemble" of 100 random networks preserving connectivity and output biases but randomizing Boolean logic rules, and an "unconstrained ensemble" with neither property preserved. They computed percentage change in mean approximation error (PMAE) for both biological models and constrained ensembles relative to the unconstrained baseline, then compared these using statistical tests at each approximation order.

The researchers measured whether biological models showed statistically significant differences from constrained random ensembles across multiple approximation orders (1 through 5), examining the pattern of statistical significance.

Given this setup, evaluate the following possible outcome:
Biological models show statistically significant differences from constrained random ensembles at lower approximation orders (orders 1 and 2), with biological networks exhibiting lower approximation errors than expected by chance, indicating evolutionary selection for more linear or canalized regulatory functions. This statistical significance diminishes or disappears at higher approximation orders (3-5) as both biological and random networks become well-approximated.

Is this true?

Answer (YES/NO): NO